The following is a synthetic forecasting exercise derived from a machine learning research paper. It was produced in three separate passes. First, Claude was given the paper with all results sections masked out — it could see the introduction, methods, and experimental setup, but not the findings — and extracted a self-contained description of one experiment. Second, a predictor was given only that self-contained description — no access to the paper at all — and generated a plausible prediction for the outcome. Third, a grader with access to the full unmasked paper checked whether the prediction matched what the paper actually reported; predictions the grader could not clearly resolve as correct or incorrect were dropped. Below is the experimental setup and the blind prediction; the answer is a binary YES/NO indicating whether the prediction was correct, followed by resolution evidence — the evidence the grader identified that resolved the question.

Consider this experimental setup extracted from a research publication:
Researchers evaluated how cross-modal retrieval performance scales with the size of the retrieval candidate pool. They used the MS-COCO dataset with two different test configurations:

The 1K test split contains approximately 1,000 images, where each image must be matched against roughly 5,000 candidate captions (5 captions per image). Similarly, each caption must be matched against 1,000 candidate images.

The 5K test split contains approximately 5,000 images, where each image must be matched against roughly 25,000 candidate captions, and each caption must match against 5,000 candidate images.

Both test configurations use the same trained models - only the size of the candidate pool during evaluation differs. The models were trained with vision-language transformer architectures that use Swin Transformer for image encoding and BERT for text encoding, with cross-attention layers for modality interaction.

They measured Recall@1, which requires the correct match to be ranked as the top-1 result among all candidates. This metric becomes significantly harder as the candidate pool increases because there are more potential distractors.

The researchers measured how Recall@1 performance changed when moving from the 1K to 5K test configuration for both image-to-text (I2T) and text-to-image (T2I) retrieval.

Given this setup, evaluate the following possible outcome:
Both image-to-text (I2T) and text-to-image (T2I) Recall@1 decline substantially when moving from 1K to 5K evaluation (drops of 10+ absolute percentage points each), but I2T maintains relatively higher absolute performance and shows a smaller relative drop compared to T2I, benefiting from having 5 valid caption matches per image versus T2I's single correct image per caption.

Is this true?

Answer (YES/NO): YES